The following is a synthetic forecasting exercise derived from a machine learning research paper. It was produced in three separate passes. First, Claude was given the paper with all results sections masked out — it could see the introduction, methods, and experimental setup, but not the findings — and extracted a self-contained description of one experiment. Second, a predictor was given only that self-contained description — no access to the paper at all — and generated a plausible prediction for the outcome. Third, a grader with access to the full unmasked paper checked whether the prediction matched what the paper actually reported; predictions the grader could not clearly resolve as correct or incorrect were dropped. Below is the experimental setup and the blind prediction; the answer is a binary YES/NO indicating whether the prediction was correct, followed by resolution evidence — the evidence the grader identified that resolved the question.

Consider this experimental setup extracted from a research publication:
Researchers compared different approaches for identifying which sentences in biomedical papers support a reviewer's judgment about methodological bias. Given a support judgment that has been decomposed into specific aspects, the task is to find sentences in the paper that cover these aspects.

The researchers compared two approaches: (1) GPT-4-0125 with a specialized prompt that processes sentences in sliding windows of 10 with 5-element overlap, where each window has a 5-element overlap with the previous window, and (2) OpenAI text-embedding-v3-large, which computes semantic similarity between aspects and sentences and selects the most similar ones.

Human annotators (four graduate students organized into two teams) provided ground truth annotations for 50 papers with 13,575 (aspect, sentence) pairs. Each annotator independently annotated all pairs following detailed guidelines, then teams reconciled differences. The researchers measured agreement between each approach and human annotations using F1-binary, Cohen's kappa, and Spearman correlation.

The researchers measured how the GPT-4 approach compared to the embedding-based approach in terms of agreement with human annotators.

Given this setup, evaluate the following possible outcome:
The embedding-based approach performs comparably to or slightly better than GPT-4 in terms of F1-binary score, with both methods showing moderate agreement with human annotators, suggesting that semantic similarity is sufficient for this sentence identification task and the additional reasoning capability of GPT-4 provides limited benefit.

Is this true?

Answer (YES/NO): NO